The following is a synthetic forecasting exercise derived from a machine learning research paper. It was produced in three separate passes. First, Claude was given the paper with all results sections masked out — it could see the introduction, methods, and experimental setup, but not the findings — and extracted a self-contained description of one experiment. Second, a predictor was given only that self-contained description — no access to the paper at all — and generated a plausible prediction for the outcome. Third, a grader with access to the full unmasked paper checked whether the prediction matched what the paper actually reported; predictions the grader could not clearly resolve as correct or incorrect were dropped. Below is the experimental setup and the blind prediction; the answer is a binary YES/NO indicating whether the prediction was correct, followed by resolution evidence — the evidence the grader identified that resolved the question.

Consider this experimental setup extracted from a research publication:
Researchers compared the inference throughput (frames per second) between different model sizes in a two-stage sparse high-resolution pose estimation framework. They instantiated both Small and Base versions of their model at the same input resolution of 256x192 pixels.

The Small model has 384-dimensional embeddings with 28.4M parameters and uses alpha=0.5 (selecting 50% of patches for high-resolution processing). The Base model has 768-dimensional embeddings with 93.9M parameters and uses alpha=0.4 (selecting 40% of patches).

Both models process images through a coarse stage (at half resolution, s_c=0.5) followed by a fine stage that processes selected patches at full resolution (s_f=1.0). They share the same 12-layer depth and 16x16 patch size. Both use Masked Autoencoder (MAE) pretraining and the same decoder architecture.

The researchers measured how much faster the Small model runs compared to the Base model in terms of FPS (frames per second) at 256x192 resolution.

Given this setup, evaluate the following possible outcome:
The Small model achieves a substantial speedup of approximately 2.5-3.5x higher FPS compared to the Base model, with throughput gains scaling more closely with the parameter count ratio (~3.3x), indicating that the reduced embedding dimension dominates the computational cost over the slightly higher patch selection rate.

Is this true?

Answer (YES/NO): NO